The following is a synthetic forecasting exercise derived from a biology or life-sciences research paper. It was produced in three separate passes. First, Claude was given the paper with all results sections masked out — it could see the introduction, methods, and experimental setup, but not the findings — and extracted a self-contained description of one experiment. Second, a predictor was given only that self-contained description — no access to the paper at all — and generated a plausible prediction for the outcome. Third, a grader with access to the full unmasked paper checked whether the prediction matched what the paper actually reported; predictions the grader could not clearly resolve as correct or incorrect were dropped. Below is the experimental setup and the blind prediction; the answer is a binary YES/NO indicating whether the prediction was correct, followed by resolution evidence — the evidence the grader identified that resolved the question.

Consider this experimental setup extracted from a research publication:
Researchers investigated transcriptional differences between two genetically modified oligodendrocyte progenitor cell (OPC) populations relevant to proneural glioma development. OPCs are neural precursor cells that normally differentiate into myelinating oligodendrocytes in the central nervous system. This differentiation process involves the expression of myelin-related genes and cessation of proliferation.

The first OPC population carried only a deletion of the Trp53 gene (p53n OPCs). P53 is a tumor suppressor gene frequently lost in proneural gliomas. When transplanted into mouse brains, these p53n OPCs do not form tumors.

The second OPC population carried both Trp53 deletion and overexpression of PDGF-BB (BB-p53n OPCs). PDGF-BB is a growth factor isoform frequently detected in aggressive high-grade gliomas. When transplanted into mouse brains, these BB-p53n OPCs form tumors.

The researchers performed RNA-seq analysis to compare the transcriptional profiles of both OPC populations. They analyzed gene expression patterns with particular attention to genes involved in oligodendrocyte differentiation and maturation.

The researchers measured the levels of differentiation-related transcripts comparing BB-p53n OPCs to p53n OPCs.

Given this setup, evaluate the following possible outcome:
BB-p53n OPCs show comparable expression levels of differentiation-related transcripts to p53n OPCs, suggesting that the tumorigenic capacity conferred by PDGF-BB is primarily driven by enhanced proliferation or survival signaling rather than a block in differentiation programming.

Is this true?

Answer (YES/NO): NO